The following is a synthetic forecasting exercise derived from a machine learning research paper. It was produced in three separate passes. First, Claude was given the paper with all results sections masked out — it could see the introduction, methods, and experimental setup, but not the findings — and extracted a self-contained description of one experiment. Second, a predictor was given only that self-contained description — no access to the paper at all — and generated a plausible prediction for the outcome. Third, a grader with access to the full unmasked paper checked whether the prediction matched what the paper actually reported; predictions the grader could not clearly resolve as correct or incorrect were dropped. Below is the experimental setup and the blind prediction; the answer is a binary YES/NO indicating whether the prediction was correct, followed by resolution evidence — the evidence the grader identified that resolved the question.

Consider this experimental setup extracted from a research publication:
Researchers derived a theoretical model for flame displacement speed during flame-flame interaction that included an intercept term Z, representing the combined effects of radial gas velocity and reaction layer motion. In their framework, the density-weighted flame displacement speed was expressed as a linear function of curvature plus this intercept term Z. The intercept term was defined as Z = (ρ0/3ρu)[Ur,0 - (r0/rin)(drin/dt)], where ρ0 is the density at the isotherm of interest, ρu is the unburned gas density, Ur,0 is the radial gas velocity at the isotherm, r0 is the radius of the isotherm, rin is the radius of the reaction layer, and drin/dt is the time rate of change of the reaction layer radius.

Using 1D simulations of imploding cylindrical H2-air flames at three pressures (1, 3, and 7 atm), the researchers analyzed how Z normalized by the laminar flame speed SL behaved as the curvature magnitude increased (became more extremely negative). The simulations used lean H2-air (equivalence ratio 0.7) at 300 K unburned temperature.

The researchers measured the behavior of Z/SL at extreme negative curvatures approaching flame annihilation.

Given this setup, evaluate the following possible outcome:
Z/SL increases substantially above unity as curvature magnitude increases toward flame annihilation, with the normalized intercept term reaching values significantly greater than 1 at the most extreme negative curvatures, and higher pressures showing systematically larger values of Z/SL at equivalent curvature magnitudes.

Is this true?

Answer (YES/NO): NO